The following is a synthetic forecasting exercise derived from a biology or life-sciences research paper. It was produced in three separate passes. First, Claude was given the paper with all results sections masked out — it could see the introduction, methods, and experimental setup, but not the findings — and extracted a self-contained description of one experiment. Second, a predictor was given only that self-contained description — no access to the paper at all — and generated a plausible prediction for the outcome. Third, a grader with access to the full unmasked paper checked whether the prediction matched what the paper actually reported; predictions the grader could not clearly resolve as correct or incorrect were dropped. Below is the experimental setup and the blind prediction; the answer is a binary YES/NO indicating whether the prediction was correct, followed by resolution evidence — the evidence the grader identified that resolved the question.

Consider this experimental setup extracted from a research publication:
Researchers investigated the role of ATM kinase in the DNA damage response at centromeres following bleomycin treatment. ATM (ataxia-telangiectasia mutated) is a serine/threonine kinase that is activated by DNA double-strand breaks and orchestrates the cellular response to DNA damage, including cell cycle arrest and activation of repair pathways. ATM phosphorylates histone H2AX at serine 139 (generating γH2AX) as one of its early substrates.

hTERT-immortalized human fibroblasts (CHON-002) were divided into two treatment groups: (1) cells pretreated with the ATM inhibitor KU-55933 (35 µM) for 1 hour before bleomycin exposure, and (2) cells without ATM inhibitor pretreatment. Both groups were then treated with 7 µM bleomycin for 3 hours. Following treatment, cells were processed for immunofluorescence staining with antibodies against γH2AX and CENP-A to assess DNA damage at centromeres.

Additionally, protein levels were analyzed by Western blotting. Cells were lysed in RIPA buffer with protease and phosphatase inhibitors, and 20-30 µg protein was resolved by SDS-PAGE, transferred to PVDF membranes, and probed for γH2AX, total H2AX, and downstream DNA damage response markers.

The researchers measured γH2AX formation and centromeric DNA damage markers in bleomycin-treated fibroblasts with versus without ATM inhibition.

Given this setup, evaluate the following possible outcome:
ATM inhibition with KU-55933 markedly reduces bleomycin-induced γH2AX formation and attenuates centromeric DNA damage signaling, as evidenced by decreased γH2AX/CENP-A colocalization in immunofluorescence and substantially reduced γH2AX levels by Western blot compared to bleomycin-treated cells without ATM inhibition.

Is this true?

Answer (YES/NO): NO